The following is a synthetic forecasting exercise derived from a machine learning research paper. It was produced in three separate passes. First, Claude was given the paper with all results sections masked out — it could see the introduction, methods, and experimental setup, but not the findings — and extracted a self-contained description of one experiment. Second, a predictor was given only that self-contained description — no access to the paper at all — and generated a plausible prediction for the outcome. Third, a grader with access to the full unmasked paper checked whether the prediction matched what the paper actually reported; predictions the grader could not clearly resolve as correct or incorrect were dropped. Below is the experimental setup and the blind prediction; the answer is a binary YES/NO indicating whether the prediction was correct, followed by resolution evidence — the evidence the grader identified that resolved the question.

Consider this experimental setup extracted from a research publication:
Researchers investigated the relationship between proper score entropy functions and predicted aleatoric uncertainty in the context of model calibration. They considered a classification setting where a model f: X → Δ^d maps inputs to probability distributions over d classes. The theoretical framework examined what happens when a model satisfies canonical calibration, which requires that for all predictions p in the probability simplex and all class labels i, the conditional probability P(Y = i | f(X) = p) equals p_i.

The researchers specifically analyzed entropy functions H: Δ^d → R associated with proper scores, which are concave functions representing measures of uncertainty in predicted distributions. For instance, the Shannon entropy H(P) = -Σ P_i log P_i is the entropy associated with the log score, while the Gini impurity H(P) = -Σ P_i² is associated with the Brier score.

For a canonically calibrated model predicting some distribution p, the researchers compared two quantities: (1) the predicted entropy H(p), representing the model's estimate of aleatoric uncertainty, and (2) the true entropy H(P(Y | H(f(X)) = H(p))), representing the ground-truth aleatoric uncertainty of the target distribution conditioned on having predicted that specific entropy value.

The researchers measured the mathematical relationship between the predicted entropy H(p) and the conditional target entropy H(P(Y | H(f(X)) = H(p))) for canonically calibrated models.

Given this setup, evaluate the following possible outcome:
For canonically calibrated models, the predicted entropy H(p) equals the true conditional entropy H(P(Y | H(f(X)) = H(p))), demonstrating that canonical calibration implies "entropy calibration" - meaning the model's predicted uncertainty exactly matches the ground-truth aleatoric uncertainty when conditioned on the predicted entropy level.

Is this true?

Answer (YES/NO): NO